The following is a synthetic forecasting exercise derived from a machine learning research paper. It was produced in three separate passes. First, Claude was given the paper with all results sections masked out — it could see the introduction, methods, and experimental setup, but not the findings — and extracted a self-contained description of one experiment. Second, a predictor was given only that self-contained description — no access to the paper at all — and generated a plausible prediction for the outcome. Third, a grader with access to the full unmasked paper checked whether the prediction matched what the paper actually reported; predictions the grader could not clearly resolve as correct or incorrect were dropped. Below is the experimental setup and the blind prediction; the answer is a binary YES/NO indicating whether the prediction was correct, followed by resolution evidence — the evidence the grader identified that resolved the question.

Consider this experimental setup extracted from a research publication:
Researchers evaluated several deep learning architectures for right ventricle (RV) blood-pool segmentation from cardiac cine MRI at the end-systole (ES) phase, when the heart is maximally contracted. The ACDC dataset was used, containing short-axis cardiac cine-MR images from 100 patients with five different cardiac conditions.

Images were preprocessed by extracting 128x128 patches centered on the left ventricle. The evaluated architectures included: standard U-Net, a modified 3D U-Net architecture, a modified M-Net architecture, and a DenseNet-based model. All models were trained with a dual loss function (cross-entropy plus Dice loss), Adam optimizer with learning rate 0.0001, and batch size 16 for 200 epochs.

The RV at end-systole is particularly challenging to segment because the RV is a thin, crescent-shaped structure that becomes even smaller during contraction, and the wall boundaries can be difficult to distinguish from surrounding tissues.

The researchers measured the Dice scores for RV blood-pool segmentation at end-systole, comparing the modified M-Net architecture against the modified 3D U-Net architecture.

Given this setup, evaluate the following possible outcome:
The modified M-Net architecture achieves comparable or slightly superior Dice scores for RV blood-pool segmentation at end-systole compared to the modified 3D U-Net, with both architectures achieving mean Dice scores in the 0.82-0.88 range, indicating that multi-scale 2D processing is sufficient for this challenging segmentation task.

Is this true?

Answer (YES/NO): NO